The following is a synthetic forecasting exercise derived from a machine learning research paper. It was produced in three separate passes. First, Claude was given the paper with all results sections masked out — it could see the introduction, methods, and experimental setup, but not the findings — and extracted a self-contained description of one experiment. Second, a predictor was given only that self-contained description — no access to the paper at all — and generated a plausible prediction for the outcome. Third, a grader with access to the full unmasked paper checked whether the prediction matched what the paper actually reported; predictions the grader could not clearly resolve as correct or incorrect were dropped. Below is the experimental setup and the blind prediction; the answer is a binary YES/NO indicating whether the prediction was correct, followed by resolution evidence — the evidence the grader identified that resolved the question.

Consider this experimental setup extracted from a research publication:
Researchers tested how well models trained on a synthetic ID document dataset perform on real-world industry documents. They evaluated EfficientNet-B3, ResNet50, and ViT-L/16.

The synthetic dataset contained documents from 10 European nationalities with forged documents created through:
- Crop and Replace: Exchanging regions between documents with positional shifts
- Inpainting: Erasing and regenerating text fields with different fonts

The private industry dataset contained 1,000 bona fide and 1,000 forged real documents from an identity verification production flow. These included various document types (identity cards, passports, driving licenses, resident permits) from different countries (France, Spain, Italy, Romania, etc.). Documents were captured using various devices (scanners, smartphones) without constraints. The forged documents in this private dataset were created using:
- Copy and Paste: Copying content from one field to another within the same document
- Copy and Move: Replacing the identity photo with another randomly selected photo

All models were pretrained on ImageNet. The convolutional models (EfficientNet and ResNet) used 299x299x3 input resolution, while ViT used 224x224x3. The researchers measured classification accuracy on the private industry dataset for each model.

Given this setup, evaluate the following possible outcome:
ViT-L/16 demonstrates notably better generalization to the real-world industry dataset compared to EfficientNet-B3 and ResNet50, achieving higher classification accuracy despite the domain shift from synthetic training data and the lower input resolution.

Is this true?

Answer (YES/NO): NO